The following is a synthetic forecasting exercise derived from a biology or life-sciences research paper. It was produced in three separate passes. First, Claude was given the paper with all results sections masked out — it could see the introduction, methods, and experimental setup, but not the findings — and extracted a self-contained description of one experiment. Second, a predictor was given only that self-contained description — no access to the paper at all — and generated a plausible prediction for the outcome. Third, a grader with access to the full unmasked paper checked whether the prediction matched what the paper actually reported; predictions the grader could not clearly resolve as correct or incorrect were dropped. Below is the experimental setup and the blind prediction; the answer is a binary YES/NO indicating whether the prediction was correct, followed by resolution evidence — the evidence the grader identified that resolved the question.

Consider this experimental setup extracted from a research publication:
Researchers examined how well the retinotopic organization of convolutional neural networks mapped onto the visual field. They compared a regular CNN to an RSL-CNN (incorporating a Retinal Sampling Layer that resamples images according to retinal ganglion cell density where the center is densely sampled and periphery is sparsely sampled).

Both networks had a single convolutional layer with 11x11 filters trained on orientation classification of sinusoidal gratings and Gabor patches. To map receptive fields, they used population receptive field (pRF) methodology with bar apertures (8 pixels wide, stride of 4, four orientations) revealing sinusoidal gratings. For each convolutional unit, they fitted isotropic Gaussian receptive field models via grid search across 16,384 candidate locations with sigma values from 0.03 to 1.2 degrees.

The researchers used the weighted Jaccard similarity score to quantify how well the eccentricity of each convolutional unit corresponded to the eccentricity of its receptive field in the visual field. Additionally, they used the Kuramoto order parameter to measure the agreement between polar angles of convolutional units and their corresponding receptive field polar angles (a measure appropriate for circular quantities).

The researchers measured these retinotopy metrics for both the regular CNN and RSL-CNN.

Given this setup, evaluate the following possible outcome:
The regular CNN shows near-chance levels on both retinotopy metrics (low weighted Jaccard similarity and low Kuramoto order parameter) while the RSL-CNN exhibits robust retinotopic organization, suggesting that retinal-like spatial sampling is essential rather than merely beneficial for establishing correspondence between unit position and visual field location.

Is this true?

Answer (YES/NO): NO